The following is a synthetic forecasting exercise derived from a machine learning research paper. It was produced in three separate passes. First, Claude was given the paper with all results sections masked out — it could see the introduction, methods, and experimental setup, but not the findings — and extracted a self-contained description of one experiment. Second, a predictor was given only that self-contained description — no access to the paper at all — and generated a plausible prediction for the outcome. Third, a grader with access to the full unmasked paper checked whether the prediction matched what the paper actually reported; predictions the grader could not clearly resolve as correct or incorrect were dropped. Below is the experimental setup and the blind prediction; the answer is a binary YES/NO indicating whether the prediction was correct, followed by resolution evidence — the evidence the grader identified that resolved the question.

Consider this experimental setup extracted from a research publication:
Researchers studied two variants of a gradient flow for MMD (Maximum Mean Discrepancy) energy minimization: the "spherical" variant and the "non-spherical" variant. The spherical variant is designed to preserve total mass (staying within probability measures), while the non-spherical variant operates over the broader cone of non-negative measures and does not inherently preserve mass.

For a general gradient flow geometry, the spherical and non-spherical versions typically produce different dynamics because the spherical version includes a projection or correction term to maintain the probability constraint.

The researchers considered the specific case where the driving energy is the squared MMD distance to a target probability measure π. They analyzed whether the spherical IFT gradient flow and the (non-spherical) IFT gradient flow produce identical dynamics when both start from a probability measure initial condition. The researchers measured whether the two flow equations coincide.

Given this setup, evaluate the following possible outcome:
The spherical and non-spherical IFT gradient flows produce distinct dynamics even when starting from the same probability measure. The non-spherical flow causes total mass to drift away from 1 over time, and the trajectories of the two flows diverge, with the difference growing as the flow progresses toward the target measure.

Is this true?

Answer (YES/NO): NO